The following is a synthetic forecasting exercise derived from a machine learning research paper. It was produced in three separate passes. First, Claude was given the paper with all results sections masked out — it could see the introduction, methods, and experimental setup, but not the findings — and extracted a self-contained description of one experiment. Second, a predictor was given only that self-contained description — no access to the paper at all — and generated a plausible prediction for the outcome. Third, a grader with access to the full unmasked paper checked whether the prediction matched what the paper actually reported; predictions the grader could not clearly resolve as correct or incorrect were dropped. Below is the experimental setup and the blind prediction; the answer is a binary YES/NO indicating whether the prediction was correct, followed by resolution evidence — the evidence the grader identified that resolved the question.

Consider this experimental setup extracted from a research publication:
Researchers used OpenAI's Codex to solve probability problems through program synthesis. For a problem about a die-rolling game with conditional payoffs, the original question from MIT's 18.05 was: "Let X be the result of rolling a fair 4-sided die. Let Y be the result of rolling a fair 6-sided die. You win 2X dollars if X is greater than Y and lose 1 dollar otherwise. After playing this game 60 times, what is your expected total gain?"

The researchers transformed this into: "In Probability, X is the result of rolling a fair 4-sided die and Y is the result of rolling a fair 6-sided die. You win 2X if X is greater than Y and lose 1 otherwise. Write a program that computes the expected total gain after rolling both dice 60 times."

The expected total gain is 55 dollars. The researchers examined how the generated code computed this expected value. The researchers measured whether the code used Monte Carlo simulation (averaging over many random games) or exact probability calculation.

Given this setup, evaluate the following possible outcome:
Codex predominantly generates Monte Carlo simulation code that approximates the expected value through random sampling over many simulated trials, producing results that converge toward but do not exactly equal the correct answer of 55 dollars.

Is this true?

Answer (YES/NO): YES